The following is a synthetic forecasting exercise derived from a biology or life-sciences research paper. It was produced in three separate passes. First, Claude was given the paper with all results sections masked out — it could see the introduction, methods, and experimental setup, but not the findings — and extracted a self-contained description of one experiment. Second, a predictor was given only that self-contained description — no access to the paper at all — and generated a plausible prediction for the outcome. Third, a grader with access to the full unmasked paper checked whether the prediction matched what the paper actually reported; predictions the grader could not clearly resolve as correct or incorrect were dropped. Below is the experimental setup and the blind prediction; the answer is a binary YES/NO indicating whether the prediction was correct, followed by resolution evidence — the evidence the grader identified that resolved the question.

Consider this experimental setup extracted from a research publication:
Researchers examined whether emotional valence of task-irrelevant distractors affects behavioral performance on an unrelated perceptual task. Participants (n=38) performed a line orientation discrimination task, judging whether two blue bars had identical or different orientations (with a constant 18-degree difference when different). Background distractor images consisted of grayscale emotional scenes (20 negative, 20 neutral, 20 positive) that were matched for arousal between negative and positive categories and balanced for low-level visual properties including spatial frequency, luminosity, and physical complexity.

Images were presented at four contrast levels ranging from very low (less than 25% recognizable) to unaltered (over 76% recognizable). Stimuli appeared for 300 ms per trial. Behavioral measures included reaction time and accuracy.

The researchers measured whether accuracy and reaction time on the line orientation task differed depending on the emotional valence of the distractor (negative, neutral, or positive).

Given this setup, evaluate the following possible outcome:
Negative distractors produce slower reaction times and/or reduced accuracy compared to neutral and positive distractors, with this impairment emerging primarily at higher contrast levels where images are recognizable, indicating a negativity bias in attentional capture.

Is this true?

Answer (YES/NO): NO